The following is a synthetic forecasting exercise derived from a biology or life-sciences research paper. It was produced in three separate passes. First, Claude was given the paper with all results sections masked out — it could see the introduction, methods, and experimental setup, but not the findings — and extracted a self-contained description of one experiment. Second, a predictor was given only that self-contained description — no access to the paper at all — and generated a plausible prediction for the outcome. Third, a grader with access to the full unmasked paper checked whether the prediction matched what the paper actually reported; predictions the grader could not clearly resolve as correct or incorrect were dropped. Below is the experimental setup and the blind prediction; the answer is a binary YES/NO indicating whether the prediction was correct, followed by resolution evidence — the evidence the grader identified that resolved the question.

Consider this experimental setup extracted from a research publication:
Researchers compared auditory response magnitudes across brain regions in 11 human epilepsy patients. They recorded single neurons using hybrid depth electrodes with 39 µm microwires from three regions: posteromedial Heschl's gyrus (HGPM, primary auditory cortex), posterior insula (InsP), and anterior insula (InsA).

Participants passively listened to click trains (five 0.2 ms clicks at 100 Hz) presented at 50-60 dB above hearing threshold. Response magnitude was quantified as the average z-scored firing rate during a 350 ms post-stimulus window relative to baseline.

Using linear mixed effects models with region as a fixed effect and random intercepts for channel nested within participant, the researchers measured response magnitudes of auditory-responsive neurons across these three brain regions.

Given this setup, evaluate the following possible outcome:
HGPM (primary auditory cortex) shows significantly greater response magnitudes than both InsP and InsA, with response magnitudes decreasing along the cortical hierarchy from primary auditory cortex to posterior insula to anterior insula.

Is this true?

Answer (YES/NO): NO